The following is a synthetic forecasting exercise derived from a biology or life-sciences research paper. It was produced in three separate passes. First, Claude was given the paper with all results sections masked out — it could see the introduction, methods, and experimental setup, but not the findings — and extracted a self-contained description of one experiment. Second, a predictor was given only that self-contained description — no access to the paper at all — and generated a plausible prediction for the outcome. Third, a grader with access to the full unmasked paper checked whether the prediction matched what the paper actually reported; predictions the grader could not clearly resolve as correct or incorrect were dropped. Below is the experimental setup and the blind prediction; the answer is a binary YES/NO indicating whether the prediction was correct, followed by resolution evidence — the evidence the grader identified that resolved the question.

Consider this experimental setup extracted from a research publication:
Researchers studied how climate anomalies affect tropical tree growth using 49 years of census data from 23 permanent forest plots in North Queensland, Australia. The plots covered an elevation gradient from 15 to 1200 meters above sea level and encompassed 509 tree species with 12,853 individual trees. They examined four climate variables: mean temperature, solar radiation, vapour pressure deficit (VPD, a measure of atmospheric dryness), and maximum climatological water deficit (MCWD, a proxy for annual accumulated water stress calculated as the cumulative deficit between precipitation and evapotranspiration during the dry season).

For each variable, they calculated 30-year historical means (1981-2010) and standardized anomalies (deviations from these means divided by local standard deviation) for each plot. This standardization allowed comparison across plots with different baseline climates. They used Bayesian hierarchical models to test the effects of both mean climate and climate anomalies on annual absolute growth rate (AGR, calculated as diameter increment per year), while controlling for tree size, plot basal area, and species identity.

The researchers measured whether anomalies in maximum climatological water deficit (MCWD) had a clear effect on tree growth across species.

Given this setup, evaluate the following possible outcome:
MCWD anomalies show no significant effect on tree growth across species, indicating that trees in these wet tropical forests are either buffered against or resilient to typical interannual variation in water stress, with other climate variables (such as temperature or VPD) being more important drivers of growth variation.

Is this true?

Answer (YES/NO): YES